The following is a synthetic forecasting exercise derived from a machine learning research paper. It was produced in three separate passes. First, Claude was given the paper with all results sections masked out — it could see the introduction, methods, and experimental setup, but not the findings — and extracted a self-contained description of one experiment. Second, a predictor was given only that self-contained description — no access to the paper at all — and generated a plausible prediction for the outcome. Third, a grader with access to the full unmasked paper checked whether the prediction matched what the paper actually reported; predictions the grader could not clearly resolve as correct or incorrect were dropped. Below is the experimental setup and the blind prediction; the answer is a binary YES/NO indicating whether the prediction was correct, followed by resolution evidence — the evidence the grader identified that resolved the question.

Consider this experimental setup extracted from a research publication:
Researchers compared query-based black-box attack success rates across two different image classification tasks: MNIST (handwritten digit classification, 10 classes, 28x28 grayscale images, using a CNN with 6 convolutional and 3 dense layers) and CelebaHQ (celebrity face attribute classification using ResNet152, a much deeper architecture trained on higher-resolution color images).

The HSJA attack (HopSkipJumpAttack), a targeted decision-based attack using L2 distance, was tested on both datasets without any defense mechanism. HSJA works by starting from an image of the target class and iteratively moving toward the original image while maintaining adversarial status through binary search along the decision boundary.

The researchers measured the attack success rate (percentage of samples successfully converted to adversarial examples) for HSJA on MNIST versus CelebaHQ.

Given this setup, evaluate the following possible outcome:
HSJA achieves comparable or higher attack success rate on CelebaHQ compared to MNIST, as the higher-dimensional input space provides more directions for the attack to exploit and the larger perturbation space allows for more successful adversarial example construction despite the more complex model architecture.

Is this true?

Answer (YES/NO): YES